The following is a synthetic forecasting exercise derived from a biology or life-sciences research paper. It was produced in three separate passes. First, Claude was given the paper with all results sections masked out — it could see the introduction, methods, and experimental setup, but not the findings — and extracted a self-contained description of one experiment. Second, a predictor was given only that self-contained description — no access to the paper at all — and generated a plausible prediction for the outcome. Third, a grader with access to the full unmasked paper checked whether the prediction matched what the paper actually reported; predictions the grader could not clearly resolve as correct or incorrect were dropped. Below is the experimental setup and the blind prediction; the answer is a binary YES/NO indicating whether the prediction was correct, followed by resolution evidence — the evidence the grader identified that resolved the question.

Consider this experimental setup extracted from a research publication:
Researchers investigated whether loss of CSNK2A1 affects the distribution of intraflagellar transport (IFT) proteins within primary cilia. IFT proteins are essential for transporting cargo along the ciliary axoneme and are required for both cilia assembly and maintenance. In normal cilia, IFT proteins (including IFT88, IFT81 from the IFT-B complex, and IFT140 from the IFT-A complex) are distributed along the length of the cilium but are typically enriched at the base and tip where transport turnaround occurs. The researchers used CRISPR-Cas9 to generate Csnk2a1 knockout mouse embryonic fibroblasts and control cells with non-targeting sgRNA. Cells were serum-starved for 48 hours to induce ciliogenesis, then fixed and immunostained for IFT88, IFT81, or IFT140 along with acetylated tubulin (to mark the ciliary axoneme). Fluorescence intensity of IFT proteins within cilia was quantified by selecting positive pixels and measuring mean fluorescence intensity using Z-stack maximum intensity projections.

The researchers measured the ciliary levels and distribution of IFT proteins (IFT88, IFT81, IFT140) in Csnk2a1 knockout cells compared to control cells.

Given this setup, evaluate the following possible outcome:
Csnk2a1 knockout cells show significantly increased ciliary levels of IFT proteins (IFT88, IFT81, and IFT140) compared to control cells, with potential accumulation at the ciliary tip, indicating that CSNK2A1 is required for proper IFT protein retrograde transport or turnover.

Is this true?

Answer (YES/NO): NO